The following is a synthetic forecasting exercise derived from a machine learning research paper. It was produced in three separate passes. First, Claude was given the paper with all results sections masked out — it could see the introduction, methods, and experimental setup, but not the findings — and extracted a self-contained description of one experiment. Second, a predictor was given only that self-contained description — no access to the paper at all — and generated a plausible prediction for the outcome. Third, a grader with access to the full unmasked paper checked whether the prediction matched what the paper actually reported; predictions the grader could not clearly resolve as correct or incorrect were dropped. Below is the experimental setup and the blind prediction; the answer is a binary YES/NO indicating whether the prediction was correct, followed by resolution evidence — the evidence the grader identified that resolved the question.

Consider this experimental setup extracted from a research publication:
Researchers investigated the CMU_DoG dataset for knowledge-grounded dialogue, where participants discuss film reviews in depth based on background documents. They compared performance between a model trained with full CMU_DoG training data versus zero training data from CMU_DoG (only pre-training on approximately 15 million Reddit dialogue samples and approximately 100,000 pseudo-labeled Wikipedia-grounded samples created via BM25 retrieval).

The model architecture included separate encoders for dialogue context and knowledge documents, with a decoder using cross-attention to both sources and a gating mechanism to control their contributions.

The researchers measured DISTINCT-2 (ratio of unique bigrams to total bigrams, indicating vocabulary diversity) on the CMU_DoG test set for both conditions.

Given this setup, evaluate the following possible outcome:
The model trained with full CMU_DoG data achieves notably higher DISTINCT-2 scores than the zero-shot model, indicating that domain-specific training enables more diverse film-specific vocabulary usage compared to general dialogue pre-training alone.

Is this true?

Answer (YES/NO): NO